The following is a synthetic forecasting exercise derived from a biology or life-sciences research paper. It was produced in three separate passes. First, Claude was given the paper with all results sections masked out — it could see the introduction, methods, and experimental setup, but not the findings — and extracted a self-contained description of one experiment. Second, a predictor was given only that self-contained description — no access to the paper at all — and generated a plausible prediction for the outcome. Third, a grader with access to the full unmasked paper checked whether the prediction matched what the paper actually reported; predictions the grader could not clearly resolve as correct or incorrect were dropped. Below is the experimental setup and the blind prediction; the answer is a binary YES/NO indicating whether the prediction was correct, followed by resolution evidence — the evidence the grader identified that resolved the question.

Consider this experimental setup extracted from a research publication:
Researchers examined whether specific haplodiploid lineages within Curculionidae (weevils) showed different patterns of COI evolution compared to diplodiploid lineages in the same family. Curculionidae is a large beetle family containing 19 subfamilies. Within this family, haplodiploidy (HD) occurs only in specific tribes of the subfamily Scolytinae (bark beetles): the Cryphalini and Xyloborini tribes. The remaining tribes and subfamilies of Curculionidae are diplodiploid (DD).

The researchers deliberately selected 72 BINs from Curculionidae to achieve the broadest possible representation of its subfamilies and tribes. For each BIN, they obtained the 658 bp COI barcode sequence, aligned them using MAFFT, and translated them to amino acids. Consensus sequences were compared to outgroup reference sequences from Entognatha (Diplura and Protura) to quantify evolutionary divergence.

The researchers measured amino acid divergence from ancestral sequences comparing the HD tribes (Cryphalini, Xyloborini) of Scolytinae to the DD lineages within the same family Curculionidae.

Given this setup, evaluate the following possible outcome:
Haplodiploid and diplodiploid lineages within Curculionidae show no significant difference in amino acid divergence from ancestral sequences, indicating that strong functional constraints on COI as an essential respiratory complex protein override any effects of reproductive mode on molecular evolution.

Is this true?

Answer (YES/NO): NO